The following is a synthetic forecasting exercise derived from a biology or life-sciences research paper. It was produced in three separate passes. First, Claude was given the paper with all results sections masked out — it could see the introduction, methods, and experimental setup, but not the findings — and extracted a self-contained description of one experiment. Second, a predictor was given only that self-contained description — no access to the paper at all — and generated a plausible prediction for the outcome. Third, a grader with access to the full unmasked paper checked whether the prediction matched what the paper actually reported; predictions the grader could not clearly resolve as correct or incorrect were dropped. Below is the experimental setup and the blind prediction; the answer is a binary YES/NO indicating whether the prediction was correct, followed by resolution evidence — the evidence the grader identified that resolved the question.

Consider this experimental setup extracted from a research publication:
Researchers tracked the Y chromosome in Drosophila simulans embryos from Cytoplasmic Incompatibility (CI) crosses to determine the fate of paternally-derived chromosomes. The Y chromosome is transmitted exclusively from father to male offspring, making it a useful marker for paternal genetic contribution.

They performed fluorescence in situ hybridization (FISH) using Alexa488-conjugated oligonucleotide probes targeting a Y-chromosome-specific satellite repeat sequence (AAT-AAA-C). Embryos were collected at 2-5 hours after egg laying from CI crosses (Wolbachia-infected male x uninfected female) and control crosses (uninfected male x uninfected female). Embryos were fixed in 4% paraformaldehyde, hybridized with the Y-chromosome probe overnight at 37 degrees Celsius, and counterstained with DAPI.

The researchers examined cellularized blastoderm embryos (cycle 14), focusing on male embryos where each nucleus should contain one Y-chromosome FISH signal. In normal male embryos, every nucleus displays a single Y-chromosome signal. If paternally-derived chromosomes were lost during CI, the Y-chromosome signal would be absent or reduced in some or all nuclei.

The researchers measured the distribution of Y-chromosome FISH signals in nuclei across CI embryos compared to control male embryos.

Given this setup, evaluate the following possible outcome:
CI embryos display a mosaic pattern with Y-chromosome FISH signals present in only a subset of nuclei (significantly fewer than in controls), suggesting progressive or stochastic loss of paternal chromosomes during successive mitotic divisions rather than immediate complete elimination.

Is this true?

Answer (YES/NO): NO